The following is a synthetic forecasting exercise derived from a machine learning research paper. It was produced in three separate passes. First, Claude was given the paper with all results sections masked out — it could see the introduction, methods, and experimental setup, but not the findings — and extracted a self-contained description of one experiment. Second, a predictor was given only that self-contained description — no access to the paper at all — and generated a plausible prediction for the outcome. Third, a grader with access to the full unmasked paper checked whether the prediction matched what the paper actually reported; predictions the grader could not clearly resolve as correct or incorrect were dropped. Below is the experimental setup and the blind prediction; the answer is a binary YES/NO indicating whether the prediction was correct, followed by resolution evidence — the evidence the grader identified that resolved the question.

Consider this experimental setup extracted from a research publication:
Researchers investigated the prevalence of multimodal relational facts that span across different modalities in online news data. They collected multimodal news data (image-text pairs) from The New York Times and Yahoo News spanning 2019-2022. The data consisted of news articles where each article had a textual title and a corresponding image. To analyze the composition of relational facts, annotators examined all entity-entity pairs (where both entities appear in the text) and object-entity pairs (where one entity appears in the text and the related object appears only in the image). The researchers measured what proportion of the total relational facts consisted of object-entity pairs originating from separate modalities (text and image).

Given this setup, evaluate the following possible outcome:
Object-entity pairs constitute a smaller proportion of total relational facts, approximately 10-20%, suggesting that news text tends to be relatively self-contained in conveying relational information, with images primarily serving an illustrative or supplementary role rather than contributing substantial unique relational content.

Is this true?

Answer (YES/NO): NO